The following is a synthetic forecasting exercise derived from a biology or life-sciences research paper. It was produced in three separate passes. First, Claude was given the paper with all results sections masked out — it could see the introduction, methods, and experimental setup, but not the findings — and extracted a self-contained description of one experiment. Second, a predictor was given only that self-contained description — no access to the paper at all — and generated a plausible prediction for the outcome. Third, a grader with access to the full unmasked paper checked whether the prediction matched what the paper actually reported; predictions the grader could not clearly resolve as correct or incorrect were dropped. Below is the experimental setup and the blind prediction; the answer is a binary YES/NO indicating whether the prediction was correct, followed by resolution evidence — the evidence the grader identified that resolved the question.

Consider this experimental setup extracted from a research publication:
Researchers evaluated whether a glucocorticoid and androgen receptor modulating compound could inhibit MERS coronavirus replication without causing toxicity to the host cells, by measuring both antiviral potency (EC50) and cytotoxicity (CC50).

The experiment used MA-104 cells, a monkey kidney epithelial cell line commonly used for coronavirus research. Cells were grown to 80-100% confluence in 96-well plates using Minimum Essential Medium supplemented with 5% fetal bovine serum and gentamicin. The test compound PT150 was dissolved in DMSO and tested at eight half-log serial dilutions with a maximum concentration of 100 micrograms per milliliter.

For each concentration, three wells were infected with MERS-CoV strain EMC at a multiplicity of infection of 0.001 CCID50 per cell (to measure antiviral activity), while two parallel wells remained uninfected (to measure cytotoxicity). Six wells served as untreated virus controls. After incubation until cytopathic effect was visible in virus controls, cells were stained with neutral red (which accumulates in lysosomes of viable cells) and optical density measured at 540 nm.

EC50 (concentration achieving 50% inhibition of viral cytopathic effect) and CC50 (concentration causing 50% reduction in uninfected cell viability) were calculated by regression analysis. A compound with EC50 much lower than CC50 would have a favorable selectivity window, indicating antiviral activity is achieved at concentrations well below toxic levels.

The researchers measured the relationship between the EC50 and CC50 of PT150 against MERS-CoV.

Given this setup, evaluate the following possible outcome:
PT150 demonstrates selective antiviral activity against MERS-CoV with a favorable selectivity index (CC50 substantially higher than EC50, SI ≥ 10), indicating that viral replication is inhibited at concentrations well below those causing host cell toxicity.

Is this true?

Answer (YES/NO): NO